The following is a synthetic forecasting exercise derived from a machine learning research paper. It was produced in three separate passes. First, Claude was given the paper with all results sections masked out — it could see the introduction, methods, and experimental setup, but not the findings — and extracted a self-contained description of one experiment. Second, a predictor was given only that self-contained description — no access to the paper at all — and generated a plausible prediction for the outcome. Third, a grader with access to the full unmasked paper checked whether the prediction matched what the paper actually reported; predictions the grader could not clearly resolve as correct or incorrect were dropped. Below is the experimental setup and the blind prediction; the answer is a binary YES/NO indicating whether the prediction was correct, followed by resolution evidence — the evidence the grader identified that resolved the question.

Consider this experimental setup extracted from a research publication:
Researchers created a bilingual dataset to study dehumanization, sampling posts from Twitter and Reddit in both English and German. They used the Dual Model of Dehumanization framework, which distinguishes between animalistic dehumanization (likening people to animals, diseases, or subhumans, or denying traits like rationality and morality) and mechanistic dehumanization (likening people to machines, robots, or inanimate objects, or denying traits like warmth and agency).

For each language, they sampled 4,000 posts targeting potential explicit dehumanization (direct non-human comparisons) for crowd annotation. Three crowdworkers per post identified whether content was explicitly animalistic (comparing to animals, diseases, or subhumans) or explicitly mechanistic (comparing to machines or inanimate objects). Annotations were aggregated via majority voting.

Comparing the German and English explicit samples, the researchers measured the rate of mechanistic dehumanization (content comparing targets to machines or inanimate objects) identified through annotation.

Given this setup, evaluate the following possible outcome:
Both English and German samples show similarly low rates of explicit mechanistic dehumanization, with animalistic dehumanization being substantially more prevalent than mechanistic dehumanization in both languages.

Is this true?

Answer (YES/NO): NO